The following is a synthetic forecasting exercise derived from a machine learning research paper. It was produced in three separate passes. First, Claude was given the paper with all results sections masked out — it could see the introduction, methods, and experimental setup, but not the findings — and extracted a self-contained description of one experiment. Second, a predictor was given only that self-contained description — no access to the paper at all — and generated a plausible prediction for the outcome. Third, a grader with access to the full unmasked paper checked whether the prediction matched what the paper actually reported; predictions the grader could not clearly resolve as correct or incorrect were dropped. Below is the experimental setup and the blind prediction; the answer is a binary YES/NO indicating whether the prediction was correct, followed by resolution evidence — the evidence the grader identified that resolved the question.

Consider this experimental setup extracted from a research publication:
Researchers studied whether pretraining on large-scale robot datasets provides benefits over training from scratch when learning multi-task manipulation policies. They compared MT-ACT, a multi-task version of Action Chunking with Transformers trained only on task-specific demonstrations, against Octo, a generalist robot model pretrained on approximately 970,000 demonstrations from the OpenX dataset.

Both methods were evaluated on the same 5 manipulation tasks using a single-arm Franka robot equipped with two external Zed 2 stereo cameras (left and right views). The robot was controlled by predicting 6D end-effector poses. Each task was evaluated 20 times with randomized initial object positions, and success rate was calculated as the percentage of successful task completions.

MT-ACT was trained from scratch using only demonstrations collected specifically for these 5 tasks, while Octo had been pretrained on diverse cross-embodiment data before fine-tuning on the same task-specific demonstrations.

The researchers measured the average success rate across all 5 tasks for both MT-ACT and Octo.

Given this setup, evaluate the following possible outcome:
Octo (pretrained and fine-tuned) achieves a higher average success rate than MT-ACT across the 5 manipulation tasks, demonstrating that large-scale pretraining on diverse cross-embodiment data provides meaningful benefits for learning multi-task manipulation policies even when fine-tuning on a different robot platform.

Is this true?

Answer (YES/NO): NO